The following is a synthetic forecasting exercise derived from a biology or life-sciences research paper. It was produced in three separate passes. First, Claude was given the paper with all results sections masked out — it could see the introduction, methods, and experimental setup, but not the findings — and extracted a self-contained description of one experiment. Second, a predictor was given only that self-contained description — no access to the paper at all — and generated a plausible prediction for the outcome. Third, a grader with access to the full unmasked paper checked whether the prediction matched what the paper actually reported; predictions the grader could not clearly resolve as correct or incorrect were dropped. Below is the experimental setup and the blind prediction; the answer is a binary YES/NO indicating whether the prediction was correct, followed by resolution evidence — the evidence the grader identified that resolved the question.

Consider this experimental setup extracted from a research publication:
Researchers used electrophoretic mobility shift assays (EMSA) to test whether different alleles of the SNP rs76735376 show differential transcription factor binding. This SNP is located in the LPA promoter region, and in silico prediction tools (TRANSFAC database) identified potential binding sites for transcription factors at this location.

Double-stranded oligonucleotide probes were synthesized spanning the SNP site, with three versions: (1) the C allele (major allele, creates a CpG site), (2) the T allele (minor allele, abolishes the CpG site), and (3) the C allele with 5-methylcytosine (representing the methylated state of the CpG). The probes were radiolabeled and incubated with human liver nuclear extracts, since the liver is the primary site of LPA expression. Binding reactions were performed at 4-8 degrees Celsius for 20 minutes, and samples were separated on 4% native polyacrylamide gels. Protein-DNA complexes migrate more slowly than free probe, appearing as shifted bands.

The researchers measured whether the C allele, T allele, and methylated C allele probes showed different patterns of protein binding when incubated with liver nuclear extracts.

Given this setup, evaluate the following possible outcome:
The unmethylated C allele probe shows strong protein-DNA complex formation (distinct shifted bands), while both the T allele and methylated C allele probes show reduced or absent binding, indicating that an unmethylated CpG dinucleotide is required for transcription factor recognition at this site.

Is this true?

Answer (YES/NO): NO